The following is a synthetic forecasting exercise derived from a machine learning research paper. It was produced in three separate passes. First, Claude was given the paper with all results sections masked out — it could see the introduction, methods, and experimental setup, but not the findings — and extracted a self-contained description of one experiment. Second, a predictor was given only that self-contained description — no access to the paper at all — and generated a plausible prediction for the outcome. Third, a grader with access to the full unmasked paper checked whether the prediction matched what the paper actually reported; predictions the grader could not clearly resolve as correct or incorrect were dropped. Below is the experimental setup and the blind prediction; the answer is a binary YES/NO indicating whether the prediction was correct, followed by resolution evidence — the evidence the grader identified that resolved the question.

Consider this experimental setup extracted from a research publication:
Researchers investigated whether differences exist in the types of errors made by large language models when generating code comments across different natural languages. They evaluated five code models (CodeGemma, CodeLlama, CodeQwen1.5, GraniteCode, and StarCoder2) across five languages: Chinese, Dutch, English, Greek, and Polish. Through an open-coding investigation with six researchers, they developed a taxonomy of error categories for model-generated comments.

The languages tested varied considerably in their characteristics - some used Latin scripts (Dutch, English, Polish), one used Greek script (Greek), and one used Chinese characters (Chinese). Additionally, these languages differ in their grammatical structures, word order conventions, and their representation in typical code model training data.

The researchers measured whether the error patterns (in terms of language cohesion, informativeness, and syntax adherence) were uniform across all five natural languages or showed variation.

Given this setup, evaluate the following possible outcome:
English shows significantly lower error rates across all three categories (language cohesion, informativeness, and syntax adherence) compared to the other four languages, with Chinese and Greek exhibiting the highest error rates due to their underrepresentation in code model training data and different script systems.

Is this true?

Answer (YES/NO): NO